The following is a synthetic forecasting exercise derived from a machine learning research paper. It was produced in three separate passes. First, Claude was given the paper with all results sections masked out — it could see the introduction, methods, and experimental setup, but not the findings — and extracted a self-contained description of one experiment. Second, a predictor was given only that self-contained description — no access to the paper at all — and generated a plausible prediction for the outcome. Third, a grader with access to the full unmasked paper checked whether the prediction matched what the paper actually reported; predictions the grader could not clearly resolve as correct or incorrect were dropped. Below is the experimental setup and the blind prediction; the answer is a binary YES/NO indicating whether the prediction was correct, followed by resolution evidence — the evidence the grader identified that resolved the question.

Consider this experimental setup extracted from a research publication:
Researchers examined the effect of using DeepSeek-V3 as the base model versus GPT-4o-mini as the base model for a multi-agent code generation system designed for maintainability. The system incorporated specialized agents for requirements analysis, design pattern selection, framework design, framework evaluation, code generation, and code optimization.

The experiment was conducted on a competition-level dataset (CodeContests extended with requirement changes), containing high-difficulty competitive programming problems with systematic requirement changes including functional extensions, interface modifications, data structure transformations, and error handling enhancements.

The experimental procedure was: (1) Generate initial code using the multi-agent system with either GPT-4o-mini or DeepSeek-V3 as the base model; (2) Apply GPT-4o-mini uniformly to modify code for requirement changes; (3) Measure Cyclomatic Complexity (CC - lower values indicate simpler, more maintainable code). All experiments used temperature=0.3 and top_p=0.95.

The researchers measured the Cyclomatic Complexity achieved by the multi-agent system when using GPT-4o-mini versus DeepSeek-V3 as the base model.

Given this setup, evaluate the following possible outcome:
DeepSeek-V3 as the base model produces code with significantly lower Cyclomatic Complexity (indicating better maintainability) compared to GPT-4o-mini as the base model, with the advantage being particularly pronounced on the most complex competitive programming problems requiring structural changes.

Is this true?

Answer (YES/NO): NO